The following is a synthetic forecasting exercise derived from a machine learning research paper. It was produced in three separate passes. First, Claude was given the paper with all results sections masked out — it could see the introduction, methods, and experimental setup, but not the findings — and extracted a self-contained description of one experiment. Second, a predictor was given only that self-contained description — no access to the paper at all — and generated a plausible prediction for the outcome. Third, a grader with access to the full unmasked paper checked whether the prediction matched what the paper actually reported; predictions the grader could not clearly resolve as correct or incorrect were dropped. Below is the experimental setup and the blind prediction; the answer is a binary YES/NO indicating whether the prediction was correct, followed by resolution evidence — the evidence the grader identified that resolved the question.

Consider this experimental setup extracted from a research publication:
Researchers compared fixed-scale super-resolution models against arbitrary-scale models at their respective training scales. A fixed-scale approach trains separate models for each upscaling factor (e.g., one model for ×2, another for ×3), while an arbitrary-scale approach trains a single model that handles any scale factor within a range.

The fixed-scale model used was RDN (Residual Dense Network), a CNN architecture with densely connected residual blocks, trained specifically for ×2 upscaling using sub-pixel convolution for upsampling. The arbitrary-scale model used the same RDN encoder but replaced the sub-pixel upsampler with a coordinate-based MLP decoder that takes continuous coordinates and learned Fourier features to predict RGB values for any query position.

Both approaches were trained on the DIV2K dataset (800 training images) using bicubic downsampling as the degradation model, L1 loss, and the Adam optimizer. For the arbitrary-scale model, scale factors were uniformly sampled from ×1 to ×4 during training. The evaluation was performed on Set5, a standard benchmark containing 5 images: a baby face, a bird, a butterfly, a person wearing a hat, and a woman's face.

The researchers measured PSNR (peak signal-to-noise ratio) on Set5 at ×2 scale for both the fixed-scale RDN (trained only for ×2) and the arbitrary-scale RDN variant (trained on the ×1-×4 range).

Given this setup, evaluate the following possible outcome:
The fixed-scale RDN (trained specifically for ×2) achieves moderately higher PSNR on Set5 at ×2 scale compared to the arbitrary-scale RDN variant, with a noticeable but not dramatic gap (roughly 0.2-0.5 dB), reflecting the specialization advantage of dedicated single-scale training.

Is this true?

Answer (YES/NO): NO